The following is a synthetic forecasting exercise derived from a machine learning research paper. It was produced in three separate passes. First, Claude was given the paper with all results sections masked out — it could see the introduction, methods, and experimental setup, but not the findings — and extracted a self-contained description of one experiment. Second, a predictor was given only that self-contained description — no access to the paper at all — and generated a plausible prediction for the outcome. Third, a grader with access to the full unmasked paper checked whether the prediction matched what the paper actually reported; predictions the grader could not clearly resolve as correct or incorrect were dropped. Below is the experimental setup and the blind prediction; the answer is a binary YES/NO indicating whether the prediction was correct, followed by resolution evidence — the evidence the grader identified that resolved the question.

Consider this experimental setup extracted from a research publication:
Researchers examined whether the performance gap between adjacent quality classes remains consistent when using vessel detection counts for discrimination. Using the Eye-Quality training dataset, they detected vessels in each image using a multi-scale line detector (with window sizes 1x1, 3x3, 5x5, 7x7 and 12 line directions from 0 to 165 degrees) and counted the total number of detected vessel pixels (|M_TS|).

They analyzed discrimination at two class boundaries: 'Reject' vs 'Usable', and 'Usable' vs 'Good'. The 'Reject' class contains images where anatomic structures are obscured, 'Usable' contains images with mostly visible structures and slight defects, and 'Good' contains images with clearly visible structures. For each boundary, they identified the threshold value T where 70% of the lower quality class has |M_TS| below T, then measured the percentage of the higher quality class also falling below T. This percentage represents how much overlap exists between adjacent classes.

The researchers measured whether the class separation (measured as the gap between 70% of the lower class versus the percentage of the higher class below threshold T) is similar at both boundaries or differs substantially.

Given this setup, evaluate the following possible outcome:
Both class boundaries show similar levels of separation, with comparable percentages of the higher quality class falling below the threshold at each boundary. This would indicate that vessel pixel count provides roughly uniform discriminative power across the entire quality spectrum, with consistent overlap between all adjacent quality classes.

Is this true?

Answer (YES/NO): NO